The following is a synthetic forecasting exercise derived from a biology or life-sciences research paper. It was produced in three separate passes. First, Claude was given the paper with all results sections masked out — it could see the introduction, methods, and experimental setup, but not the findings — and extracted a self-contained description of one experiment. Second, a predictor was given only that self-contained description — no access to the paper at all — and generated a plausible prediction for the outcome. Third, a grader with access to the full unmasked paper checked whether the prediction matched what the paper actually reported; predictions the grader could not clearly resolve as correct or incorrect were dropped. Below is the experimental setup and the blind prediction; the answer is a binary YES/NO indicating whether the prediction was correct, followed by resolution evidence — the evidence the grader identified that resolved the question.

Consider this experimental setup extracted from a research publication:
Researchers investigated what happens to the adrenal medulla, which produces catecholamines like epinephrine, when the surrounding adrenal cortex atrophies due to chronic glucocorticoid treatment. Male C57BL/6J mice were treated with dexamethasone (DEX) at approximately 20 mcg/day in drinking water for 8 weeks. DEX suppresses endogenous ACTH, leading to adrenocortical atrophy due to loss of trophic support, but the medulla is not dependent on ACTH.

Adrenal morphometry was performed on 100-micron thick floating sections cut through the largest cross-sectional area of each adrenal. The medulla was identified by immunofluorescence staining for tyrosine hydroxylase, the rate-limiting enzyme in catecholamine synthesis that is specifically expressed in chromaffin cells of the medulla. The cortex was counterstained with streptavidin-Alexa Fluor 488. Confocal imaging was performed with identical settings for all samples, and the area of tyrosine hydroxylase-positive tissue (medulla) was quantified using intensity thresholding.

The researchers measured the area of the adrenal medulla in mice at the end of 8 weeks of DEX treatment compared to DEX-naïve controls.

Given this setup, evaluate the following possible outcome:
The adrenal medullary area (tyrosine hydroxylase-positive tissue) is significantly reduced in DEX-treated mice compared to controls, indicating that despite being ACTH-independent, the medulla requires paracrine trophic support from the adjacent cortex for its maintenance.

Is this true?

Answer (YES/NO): NO